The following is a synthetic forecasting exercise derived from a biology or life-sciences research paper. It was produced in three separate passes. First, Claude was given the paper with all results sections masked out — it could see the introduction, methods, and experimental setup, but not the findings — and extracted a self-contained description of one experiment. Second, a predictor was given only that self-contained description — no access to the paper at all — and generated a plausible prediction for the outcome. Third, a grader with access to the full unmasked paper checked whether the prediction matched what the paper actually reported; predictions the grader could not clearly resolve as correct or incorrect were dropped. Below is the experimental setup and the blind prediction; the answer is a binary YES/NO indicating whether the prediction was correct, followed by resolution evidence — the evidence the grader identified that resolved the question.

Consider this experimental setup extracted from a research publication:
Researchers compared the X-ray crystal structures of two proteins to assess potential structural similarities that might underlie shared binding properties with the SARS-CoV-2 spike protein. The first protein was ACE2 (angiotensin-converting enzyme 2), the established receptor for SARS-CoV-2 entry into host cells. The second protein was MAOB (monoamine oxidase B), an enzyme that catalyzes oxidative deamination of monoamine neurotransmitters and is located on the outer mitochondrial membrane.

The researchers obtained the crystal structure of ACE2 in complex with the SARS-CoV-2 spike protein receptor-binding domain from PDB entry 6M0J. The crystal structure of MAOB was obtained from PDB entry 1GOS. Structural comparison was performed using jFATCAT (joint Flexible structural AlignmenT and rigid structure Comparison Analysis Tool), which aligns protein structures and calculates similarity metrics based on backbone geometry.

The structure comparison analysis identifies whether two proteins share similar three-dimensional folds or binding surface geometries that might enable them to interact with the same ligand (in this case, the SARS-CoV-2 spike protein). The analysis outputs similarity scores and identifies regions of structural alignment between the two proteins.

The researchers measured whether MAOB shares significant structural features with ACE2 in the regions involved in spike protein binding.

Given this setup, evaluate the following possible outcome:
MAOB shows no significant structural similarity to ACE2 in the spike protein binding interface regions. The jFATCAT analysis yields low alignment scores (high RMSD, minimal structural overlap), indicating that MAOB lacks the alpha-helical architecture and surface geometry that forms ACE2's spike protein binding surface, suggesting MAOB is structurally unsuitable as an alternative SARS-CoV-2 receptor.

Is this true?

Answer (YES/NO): NO